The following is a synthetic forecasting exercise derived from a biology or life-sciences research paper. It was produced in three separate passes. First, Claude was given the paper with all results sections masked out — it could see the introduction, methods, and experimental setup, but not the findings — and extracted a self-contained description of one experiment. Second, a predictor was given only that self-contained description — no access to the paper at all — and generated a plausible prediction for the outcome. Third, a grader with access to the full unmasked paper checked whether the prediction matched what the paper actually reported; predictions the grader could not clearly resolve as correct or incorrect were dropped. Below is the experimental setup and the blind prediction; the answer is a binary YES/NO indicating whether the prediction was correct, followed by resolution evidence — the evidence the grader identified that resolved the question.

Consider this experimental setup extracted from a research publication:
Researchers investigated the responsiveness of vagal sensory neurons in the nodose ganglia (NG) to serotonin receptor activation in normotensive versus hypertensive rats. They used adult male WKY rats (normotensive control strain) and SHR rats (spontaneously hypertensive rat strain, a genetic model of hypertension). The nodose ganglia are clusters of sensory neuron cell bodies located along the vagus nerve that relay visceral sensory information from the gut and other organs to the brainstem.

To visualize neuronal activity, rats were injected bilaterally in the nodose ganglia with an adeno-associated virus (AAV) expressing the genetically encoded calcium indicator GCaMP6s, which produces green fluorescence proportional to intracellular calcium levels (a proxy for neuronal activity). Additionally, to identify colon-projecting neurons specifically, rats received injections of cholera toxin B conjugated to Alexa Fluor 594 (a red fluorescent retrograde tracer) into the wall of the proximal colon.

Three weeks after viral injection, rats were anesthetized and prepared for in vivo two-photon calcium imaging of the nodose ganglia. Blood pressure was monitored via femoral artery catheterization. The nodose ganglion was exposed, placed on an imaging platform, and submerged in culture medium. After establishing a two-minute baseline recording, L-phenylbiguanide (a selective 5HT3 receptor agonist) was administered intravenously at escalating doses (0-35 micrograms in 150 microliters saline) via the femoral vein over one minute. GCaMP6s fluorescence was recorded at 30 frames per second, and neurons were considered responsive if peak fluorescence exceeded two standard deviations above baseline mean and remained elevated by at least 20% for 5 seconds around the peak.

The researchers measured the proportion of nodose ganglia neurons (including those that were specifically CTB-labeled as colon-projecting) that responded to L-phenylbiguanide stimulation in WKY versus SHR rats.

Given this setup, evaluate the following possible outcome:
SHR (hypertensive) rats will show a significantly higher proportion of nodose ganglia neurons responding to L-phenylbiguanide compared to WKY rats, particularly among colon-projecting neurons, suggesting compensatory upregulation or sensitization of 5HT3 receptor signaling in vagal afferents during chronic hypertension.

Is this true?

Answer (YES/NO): NO